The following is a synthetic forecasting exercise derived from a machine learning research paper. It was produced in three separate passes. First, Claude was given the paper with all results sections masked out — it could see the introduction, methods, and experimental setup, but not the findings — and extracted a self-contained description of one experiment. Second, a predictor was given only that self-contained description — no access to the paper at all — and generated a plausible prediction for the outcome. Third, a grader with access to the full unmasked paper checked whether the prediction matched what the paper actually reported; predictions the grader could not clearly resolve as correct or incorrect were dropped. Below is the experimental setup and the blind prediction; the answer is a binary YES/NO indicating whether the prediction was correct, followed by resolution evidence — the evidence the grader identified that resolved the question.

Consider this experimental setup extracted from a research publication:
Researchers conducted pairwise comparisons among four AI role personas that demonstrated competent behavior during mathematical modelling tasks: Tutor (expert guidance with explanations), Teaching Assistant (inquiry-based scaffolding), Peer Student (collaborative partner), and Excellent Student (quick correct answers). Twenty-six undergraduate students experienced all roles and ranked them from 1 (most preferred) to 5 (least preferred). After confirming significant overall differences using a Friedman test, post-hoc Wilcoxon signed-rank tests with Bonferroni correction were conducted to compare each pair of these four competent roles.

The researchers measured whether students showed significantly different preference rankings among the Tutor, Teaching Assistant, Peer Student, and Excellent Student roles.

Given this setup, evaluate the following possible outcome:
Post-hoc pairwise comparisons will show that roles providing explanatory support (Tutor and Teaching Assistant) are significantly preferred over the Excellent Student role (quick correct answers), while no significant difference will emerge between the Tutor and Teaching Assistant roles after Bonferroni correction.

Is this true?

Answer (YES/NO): NO